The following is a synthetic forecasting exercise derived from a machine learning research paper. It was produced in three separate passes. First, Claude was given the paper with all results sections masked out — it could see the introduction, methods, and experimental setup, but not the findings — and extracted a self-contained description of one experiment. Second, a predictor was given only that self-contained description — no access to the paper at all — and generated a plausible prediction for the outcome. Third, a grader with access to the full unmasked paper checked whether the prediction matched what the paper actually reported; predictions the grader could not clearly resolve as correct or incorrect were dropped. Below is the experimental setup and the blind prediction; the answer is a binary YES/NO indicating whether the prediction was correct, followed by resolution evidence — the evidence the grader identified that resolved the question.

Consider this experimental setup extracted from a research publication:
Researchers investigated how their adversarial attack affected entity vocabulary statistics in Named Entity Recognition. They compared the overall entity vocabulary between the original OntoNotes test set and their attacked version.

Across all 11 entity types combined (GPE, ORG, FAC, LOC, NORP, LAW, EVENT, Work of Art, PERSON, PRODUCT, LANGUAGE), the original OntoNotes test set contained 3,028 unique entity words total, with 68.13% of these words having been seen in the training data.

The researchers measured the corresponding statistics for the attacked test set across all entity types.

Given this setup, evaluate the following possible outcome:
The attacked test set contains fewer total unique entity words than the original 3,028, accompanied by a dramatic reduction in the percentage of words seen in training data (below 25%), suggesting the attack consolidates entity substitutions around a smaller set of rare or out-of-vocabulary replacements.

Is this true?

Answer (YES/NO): NO